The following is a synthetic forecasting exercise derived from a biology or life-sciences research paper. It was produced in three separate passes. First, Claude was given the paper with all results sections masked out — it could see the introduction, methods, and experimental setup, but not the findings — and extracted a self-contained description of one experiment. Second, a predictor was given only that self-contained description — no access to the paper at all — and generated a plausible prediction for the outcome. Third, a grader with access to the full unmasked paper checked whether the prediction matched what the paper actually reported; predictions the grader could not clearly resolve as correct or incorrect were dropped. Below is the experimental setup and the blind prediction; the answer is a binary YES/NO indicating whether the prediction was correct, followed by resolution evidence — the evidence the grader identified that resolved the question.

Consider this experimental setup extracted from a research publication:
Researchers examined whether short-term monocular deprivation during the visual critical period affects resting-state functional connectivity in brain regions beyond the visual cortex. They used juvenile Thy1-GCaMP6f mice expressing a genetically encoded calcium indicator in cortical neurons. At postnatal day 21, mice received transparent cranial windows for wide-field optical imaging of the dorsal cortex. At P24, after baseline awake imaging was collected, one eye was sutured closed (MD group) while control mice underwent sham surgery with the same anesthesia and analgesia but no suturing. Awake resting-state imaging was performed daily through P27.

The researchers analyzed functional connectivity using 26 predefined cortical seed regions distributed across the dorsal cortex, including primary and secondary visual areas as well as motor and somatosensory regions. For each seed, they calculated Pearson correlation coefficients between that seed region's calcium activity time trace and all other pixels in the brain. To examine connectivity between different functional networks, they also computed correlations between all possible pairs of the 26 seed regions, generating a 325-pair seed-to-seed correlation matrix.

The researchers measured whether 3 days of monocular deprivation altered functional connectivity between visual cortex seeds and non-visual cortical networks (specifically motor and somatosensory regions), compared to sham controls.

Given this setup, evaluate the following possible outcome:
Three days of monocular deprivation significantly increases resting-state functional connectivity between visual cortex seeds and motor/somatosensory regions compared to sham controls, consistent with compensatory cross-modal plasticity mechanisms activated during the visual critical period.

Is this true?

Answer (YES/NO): NO